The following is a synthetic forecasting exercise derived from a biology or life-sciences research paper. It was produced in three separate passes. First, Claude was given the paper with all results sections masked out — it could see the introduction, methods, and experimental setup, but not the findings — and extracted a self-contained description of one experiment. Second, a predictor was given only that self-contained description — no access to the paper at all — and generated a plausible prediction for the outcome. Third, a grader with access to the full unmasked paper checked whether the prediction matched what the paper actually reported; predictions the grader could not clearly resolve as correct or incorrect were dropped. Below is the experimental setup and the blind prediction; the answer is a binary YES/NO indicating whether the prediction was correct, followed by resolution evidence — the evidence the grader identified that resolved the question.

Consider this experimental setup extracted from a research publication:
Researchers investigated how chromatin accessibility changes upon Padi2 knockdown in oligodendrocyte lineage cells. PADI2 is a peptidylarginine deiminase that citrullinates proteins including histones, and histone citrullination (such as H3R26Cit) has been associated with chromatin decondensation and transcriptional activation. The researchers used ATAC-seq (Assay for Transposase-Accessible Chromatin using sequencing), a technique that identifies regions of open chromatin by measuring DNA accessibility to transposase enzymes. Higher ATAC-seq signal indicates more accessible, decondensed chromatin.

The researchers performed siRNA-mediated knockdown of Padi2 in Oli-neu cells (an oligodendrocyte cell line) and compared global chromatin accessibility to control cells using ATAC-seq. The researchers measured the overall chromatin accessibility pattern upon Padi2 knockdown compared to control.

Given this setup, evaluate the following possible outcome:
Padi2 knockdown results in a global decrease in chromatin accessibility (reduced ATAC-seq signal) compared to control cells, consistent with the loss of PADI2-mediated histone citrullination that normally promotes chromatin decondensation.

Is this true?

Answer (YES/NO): YES